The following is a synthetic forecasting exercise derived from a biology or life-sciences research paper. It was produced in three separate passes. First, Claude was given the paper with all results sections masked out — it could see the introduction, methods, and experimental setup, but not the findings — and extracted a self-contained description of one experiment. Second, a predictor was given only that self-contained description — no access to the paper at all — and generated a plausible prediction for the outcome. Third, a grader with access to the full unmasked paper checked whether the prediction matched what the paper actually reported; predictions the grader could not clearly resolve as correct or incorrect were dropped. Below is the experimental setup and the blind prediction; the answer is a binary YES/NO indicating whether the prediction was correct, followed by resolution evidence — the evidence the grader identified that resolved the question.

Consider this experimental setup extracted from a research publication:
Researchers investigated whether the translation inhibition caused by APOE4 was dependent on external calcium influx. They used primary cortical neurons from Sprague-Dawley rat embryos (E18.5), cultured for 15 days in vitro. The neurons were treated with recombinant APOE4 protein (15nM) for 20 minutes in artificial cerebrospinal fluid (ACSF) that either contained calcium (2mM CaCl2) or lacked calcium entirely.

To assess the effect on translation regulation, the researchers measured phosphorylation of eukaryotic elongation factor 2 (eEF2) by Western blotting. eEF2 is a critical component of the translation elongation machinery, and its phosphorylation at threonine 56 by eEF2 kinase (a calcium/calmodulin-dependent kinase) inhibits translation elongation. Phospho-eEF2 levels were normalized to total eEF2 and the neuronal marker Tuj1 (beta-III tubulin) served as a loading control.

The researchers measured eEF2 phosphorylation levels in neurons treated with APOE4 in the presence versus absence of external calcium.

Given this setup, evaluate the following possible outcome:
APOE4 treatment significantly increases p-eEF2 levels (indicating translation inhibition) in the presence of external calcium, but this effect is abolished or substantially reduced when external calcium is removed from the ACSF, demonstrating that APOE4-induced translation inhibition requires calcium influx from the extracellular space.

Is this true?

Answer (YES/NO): YES